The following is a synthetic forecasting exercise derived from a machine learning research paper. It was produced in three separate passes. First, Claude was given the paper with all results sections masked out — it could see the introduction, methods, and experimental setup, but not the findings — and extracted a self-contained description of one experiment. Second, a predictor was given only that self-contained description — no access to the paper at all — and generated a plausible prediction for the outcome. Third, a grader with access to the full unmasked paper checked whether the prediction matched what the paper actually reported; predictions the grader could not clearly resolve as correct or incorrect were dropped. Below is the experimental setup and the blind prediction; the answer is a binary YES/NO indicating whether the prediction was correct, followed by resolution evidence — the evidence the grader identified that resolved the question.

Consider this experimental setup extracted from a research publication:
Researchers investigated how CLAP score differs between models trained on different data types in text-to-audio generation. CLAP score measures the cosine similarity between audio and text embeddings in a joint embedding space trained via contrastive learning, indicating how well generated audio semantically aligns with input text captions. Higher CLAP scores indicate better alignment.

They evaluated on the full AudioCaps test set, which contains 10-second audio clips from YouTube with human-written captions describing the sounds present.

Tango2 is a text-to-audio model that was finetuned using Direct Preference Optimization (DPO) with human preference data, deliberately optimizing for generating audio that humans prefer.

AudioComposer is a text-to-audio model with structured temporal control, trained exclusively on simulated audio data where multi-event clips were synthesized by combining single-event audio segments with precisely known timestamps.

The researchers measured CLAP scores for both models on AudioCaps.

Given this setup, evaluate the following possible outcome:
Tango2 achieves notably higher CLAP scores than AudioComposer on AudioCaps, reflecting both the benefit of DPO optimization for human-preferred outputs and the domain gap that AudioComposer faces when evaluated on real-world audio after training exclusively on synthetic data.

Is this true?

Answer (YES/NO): YES